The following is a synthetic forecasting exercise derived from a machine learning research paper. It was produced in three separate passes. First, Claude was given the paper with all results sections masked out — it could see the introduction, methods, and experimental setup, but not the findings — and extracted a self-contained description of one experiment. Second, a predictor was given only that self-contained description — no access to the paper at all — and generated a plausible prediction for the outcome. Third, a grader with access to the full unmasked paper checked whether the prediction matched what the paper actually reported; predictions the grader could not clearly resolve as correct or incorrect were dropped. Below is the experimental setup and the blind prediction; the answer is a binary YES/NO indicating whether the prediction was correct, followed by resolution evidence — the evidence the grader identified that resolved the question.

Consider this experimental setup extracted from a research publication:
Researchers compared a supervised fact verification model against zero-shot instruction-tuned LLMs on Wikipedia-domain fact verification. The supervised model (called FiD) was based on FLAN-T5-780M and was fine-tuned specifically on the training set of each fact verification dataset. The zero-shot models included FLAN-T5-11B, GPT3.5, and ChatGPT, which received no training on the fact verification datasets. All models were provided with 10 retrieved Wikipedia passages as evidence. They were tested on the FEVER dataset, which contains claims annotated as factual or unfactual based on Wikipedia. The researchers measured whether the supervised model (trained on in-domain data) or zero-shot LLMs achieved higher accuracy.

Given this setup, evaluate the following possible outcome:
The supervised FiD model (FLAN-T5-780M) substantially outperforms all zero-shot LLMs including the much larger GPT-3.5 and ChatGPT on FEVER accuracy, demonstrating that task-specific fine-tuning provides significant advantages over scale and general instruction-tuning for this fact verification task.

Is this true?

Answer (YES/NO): NO